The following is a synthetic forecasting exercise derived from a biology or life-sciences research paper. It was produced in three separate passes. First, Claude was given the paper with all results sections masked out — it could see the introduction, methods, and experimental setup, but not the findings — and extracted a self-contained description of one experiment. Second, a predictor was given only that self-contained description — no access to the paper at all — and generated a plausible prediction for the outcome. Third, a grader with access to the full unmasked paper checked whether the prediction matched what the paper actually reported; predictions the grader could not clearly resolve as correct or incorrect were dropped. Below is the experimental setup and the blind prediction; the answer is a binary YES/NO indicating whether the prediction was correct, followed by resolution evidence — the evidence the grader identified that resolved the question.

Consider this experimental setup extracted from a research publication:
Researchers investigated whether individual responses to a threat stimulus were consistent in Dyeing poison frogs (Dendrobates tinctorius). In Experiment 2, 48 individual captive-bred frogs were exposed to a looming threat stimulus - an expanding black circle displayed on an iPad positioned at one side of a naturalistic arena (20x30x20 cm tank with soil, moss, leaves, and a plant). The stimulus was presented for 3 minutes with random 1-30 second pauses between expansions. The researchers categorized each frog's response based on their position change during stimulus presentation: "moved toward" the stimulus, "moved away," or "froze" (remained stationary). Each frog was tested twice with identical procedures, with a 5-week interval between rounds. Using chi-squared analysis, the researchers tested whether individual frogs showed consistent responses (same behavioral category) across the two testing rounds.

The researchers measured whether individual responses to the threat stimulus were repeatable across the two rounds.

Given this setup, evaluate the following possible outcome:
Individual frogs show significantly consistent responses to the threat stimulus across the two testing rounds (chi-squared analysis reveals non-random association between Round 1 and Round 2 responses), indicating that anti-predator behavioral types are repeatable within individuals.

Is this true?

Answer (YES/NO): NO